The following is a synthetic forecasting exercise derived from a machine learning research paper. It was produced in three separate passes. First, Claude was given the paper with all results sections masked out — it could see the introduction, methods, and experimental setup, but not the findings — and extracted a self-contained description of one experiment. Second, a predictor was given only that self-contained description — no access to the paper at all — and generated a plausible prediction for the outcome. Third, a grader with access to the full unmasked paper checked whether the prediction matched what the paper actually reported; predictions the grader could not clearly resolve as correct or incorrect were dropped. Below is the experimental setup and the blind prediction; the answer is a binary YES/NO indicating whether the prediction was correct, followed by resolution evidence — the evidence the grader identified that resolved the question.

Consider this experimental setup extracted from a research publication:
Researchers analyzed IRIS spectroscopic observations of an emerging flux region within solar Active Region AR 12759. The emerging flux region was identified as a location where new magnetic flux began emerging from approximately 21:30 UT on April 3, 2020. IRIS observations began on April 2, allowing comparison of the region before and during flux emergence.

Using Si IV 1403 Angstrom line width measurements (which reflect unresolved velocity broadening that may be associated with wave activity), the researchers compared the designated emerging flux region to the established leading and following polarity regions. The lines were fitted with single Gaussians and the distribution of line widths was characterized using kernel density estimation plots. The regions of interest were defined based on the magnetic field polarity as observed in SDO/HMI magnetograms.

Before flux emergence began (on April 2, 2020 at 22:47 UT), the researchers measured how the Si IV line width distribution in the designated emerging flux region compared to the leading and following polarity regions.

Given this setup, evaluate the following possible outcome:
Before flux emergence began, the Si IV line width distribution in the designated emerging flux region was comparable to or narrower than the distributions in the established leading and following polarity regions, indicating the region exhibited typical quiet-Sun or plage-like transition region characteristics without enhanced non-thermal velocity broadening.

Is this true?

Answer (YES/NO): NO